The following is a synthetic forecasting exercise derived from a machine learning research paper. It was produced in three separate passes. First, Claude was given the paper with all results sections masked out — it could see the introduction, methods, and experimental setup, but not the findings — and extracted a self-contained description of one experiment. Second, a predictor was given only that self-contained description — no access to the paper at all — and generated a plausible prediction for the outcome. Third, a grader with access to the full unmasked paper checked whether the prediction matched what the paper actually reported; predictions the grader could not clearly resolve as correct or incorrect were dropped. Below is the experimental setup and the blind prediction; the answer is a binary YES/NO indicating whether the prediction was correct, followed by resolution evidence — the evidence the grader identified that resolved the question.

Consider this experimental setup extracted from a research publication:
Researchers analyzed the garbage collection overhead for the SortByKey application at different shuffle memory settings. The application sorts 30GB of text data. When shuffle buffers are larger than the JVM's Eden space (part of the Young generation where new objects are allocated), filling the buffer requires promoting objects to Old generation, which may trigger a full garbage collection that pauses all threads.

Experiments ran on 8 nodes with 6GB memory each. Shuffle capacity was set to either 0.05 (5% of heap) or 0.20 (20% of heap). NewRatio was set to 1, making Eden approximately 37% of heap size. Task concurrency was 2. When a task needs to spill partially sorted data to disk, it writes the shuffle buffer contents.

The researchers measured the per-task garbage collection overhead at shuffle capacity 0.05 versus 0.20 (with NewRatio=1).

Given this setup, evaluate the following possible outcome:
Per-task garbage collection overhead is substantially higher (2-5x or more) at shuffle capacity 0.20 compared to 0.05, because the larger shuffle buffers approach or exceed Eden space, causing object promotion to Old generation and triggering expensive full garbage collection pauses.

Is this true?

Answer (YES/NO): YES